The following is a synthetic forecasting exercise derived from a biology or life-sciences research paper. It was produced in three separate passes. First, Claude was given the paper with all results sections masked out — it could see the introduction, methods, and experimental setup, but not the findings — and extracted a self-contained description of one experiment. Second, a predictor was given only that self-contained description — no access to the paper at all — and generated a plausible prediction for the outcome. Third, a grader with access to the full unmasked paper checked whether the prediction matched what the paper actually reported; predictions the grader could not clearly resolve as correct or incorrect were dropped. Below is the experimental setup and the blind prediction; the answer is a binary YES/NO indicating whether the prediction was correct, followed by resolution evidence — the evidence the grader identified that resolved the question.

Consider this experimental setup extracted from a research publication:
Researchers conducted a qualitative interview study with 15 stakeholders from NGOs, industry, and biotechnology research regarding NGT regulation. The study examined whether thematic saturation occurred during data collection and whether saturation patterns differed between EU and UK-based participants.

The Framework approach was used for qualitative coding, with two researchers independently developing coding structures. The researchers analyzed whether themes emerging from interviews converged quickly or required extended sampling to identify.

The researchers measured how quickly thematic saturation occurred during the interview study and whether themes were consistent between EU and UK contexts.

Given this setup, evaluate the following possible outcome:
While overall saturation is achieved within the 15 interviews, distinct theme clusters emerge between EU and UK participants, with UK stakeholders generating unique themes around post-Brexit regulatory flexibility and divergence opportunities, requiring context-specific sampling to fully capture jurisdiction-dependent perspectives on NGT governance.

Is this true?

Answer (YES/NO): NO